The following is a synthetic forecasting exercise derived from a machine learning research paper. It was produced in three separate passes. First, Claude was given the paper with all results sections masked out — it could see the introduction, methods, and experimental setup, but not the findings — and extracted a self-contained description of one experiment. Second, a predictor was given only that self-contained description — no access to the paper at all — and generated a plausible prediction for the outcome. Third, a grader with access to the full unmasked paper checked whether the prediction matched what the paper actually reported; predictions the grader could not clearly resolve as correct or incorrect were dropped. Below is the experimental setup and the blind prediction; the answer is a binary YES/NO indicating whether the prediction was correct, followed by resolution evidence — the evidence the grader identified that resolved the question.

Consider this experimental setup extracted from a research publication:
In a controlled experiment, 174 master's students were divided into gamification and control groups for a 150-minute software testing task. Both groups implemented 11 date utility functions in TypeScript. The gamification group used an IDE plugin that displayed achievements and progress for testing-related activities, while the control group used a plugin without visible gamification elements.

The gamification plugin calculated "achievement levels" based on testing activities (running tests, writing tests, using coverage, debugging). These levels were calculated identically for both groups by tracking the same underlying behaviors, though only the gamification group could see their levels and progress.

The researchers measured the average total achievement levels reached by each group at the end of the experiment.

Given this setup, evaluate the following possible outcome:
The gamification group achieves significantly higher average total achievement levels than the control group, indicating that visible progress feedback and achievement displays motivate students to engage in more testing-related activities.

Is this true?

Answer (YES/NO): YES